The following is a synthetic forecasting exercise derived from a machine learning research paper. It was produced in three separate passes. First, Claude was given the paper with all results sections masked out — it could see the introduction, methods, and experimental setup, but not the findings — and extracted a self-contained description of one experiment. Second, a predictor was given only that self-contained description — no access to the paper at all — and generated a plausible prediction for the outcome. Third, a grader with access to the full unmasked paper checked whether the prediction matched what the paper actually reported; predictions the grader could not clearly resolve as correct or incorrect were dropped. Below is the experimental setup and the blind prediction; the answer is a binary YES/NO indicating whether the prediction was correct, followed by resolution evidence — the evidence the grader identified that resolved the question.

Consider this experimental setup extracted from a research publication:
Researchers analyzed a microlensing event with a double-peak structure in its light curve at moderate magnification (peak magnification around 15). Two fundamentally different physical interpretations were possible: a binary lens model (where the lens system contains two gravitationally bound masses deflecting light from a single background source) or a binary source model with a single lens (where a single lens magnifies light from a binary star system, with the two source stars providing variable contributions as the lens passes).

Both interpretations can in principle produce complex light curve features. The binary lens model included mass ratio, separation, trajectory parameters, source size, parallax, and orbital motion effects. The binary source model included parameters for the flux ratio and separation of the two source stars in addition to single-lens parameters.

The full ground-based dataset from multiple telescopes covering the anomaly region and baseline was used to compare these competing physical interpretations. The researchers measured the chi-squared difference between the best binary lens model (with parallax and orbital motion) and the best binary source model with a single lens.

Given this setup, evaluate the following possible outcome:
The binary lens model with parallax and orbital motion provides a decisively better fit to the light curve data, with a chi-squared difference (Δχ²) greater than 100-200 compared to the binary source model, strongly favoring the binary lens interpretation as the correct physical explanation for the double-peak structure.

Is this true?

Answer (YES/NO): YES